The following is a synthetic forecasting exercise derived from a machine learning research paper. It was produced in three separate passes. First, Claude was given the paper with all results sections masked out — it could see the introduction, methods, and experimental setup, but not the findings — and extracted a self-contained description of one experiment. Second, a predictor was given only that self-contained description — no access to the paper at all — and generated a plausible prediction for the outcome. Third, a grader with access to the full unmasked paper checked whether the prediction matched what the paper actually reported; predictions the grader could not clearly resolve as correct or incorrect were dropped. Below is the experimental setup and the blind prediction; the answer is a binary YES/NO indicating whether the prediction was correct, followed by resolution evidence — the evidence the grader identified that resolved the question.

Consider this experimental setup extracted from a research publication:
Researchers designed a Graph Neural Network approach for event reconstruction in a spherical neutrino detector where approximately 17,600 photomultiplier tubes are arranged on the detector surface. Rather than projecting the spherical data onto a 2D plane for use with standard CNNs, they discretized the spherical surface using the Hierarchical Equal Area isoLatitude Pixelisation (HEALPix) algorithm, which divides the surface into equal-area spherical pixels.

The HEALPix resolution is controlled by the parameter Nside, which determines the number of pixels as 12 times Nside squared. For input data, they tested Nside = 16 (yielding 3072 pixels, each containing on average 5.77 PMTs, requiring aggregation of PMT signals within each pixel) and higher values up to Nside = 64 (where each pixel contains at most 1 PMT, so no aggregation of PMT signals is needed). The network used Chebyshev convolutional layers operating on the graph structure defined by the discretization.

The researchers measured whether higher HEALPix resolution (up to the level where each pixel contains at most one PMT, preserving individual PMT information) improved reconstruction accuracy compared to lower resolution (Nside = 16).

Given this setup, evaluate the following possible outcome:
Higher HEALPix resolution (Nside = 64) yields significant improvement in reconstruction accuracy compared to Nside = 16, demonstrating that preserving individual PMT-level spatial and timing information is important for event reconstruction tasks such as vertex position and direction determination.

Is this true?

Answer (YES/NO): NO